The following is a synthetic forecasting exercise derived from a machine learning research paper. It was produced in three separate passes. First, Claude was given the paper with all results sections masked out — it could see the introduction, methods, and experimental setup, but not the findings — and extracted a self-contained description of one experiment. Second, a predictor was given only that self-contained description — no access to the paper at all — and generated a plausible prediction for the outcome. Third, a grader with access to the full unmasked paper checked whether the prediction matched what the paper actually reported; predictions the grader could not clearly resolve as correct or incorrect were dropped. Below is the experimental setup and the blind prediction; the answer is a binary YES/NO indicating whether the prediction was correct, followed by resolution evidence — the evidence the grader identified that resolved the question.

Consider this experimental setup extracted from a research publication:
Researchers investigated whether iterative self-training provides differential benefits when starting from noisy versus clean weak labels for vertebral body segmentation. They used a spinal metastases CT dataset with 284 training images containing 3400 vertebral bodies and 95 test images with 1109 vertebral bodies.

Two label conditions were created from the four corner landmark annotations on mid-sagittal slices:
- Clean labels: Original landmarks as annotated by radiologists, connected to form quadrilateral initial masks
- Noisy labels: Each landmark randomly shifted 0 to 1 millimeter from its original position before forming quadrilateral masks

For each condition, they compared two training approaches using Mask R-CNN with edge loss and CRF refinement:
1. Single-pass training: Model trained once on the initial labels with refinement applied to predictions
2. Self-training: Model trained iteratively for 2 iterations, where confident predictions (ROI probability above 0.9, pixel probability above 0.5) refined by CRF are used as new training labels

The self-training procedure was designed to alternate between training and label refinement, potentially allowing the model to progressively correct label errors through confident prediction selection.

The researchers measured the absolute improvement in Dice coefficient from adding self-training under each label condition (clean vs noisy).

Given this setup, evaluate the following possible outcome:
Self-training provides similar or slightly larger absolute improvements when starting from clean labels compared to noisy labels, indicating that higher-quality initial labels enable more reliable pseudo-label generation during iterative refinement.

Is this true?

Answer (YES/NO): NO